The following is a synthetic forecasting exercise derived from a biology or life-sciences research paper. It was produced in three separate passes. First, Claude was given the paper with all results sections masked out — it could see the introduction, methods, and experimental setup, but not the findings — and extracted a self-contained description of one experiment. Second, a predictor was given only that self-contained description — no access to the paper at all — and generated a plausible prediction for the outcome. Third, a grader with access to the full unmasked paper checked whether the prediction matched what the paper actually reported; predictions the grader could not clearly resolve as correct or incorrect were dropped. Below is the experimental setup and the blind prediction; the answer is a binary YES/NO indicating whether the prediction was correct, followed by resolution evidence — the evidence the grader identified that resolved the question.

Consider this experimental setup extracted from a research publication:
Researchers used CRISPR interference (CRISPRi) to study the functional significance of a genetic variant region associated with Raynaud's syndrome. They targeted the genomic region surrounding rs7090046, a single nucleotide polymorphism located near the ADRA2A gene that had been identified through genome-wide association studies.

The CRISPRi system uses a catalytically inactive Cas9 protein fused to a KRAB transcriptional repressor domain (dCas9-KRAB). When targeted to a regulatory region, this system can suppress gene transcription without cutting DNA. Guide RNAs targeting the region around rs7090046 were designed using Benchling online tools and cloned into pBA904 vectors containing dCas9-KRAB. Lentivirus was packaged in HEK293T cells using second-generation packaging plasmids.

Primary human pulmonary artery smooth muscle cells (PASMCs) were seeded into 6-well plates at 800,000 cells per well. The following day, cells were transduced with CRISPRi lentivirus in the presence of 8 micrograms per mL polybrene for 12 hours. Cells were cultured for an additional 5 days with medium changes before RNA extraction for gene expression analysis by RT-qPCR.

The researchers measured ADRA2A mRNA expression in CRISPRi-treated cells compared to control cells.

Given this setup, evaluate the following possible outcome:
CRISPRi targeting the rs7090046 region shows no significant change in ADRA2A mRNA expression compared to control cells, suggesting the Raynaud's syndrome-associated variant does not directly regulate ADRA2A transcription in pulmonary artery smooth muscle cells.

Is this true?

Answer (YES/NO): NO